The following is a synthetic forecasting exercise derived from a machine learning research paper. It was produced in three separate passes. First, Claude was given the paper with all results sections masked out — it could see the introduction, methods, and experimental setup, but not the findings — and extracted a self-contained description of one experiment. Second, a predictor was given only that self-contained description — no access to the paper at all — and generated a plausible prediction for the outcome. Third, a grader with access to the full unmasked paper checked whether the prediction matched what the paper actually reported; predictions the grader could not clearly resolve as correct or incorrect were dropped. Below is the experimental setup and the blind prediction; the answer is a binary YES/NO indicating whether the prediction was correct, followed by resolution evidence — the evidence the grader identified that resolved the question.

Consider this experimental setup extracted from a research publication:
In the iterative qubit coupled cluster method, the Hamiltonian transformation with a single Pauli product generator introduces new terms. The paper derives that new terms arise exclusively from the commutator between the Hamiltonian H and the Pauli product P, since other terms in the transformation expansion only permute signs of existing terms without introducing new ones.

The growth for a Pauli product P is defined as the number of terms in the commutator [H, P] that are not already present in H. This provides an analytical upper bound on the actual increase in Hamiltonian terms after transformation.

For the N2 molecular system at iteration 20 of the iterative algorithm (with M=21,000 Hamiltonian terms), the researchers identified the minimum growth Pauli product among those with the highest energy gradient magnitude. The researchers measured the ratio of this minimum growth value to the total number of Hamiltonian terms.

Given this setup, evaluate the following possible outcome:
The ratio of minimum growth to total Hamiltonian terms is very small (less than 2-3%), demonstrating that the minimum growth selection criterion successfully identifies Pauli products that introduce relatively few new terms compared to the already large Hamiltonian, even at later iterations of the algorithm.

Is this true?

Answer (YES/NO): NO